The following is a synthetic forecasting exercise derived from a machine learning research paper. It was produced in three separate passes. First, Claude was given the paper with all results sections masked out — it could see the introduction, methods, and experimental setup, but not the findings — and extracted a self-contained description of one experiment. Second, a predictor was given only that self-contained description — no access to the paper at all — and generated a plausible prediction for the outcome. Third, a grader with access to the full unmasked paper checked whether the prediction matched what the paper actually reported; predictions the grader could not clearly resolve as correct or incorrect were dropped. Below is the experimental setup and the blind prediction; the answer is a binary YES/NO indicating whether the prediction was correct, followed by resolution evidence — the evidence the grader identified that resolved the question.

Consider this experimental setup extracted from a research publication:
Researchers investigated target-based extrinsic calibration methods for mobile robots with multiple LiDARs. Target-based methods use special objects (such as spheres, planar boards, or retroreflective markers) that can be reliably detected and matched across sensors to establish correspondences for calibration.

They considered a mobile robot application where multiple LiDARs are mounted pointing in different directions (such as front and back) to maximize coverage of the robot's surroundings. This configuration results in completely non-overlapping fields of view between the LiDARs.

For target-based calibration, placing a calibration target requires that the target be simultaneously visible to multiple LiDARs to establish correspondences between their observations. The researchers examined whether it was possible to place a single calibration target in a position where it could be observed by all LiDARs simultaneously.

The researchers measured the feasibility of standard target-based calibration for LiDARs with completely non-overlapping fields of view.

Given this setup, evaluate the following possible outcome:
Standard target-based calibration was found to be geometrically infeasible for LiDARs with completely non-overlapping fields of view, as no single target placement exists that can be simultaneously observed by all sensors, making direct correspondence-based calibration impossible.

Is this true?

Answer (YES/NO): NO